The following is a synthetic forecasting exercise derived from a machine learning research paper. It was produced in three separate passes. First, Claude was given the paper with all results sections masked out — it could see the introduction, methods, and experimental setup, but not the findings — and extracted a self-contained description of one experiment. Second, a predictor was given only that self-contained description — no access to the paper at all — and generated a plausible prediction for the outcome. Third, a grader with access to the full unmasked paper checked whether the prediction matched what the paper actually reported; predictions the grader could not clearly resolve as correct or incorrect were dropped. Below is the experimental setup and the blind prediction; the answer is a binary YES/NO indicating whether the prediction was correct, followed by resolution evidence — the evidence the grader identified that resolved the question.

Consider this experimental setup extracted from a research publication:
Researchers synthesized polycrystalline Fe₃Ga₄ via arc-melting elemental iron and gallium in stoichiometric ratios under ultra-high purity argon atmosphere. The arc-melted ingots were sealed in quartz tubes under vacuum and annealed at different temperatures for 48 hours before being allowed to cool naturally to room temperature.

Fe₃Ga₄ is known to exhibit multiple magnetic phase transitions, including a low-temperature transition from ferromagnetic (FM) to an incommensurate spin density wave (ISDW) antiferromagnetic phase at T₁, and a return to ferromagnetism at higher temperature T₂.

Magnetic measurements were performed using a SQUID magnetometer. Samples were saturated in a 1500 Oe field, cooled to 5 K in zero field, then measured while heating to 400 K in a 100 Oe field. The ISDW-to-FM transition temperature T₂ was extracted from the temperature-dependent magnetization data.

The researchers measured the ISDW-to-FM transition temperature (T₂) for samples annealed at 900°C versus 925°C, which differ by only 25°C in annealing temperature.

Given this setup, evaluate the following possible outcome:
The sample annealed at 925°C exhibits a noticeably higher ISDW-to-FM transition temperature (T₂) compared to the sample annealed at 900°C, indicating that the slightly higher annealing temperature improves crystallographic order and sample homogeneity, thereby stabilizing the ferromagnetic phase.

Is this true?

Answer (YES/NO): NO